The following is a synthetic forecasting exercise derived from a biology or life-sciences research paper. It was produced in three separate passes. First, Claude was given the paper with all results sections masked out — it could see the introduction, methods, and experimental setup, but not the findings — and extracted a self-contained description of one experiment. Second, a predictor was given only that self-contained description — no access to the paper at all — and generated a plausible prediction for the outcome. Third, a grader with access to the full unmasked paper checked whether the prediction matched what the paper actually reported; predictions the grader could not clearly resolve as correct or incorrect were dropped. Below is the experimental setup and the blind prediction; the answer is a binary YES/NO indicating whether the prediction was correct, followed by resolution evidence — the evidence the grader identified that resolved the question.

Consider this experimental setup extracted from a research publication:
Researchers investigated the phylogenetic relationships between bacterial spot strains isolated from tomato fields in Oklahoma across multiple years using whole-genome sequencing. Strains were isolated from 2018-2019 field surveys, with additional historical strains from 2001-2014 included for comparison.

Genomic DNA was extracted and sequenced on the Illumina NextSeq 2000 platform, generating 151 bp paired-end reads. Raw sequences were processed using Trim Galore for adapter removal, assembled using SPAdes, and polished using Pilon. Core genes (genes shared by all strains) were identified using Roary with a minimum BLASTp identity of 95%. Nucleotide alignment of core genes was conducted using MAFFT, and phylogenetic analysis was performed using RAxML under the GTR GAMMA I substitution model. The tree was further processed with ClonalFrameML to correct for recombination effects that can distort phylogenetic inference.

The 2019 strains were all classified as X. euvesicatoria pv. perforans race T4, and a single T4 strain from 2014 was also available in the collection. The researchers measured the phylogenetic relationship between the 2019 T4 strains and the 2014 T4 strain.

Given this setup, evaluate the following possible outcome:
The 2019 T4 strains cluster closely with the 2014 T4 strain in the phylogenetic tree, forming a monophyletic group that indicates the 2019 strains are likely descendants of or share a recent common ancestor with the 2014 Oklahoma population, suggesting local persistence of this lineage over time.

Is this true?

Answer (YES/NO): YES